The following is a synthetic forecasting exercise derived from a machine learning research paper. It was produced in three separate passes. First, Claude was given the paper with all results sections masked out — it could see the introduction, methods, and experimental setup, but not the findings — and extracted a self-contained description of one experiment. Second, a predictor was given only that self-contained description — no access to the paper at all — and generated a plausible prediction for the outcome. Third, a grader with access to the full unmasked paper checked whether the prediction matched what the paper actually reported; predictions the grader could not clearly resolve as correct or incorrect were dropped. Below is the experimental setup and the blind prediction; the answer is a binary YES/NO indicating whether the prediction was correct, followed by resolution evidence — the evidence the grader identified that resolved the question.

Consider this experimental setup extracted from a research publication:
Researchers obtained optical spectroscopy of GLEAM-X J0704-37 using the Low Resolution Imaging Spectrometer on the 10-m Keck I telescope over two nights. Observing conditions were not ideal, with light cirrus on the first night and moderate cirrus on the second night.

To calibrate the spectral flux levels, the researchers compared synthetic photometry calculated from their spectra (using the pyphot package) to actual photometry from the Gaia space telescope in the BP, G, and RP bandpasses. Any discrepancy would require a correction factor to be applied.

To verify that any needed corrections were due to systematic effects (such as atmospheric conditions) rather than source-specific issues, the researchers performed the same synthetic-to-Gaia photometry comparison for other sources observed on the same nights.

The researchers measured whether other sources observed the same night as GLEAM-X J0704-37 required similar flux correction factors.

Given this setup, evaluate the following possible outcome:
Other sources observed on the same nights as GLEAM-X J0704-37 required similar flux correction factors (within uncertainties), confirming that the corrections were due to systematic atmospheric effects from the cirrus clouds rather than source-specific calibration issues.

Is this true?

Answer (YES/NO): YES